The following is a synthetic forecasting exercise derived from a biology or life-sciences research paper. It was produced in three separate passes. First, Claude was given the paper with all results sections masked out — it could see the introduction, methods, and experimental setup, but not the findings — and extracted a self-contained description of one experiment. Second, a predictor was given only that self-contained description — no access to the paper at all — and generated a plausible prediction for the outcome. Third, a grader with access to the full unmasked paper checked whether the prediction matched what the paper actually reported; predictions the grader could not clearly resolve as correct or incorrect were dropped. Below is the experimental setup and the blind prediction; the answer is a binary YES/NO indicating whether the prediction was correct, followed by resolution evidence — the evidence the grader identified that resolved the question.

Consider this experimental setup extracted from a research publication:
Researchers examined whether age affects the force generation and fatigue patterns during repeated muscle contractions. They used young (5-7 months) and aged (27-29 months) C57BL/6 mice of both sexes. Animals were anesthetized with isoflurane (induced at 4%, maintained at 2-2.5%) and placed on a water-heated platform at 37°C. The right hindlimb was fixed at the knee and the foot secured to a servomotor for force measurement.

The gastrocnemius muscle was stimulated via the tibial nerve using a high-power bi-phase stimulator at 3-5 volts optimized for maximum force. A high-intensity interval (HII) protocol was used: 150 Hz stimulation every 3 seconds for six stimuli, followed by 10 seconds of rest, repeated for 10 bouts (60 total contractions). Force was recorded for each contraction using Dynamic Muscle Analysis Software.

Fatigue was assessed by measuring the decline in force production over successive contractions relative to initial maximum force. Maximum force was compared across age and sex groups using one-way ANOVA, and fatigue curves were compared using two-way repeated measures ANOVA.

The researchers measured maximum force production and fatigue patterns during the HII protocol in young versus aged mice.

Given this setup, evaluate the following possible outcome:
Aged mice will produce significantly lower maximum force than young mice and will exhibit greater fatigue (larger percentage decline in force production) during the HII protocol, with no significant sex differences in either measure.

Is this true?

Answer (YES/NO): NO